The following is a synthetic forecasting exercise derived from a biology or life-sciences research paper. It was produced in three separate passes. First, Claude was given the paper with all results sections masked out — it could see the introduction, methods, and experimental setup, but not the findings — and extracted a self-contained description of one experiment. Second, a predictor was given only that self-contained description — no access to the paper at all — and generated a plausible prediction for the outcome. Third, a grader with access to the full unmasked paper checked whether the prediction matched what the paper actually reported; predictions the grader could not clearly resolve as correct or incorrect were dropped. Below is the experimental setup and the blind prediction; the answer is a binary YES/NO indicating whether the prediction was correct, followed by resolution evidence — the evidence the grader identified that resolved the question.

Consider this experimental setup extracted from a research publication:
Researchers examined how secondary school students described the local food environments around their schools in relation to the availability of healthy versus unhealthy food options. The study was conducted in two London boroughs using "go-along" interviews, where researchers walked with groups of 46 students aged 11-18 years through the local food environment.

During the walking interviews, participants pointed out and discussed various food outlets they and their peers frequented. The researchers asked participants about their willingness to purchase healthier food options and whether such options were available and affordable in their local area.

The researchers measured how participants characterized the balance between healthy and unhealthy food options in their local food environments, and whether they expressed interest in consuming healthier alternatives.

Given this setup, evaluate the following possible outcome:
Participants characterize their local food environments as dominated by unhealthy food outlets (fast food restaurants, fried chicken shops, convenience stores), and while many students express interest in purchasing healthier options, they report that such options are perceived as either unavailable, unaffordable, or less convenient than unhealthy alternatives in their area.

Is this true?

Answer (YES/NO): YES